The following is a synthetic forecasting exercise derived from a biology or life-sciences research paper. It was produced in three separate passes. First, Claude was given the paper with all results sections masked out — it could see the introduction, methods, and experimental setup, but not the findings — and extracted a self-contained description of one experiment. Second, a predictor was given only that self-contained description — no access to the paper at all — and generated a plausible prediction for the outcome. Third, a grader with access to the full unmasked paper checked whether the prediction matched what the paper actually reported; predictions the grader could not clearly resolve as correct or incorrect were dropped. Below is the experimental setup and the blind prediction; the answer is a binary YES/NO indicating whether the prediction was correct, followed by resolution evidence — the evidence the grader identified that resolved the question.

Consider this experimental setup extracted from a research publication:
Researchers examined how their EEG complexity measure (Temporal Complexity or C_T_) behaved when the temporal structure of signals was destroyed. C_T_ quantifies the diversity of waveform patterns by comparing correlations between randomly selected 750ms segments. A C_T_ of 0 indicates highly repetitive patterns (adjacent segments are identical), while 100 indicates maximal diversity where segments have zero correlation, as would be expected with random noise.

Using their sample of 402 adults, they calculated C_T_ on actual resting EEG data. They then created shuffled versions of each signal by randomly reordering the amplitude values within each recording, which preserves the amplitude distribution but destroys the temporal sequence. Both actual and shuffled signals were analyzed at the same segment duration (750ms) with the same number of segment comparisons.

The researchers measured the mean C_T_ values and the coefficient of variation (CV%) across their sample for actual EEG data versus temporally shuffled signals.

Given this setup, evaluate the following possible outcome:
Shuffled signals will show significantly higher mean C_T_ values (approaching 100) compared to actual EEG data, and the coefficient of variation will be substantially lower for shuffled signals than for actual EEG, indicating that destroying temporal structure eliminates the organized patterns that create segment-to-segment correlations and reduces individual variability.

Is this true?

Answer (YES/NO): YES